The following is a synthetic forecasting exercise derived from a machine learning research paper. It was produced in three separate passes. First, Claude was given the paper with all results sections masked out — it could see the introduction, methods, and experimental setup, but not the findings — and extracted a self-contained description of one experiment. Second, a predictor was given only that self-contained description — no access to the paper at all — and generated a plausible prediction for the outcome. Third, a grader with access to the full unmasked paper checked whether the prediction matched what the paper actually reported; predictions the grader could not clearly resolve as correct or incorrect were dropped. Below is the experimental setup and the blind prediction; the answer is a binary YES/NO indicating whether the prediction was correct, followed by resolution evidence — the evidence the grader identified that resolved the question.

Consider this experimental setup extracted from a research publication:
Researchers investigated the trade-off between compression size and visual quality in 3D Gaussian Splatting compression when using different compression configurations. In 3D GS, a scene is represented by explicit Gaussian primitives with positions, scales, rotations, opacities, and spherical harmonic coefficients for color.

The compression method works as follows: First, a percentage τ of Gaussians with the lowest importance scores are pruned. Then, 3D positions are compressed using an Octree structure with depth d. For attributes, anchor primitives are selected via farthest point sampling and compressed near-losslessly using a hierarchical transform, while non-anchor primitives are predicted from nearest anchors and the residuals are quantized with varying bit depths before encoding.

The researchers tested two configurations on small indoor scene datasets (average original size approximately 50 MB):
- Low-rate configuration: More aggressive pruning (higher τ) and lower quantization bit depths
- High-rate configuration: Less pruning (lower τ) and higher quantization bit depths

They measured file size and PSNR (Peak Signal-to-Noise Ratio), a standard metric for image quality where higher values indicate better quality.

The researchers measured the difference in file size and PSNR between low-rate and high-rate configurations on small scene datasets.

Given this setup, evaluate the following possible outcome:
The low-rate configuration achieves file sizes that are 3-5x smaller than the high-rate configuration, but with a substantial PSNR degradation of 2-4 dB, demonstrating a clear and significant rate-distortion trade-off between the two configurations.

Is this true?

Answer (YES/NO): NO